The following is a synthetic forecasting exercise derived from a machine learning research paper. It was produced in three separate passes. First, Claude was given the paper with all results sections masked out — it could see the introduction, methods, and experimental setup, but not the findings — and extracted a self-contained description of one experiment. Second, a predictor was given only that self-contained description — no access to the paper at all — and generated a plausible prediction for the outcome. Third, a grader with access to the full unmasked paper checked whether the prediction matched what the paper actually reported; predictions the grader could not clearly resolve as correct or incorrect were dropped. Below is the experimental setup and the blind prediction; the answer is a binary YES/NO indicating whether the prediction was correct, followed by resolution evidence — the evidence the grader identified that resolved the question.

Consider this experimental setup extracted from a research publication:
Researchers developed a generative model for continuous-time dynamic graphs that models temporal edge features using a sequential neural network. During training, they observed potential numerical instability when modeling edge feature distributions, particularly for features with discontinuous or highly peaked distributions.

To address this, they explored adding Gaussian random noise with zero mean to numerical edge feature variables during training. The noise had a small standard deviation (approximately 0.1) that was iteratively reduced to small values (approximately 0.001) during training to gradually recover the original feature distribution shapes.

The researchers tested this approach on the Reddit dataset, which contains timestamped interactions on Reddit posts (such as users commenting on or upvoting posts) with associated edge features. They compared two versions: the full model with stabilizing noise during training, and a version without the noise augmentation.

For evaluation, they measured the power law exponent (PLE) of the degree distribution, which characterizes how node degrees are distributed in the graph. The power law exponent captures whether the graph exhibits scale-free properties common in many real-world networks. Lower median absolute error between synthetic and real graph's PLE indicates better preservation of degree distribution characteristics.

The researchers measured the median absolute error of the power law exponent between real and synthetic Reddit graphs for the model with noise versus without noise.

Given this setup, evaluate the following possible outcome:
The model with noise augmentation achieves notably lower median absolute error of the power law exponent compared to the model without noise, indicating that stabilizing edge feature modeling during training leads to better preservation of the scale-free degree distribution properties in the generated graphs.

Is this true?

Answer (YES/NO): YES